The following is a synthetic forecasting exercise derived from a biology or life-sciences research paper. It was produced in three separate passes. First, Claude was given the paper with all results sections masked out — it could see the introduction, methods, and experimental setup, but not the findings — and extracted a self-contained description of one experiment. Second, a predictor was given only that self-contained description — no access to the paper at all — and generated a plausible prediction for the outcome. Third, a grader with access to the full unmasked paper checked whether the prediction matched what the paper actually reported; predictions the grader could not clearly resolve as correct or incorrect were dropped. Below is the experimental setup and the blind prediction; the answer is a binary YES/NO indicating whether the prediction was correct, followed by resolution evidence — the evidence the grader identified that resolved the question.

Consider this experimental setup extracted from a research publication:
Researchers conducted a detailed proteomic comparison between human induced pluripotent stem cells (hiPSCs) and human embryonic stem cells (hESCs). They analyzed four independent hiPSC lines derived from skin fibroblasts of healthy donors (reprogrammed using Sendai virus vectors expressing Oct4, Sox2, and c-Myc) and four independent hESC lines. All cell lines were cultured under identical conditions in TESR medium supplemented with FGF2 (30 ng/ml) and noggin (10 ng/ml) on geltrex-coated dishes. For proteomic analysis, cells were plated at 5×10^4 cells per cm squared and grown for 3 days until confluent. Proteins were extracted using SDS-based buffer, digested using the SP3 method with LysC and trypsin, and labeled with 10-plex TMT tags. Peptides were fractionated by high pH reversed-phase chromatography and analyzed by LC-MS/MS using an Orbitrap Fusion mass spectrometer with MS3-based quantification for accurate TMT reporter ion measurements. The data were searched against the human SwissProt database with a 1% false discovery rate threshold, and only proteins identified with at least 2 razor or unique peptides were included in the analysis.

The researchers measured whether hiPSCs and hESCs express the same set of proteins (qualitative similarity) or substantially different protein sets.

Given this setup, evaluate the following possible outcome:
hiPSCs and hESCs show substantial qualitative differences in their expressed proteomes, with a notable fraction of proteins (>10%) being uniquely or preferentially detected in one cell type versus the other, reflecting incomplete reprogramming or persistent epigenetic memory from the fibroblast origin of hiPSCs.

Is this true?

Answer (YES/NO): NO